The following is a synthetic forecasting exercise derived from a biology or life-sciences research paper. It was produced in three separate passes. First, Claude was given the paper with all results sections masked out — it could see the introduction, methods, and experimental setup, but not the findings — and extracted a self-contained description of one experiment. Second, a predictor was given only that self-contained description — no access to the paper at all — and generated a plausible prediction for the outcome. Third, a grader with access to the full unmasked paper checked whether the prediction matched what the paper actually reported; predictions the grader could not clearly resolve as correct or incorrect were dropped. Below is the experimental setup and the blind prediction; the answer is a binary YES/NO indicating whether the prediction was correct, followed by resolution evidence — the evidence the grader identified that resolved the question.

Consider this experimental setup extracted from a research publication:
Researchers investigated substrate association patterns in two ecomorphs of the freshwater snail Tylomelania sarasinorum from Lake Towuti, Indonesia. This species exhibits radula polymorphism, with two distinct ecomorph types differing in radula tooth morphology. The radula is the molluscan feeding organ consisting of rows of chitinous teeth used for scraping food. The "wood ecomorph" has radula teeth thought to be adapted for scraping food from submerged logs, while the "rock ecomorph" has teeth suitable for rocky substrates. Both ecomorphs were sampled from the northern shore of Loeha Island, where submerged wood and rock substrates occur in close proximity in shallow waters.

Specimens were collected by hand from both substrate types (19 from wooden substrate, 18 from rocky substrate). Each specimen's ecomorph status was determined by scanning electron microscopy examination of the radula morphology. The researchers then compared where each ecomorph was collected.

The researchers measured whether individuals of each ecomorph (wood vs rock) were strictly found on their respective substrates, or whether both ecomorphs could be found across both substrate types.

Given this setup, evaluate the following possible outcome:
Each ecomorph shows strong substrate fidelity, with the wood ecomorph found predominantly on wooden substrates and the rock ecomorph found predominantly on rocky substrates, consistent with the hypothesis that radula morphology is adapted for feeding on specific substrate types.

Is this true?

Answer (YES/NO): YES